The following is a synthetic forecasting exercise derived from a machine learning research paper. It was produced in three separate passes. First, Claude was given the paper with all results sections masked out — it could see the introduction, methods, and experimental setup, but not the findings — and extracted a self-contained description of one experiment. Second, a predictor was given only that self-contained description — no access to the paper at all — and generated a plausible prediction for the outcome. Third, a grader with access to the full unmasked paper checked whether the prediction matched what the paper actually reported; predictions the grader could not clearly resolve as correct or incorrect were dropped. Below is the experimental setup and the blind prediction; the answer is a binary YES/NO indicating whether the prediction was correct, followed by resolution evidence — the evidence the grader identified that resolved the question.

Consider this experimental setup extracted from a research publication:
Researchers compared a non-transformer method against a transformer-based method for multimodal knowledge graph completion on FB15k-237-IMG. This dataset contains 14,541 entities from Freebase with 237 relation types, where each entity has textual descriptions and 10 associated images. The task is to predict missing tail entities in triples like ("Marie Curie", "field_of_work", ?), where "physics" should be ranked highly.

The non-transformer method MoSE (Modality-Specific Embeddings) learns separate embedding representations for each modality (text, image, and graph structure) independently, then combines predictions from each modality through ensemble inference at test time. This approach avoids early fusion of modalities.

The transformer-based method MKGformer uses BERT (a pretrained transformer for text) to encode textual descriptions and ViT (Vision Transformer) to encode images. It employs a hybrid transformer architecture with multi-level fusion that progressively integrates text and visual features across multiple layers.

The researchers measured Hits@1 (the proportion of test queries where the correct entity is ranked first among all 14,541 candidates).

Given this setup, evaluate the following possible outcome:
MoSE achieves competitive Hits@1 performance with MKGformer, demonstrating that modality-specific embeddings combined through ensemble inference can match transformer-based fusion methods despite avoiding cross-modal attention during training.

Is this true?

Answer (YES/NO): YES